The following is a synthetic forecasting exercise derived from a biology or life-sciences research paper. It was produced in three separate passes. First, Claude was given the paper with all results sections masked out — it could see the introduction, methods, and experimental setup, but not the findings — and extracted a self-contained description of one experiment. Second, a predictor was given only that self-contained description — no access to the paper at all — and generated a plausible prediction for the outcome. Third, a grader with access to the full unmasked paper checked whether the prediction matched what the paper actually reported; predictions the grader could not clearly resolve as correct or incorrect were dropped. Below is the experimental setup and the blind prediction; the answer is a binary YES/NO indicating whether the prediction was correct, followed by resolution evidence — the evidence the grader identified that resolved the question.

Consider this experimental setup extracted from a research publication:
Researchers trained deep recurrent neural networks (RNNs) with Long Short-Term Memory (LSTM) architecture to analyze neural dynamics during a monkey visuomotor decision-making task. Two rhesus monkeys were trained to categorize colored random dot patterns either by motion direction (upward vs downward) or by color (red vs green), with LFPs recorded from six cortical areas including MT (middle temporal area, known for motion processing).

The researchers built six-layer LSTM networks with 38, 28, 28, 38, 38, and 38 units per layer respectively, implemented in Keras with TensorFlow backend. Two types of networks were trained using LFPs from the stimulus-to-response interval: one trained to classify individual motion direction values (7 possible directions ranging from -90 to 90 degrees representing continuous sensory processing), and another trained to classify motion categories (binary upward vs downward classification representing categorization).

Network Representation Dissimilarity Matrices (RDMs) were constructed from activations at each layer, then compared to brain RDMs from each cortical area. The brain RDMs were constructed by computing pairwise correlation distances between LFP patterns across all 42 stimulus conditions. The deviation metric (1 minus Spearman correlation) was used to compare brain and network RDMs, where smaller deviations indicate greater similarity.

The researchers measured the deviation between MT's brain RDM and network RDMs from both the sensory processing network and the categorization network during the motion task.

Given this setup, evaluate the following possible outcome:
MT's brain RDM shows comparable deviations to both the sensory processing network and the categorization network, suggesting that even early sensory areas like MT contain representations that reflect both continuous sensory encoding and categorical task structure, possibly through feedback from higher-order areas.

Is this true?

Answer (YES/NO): NO